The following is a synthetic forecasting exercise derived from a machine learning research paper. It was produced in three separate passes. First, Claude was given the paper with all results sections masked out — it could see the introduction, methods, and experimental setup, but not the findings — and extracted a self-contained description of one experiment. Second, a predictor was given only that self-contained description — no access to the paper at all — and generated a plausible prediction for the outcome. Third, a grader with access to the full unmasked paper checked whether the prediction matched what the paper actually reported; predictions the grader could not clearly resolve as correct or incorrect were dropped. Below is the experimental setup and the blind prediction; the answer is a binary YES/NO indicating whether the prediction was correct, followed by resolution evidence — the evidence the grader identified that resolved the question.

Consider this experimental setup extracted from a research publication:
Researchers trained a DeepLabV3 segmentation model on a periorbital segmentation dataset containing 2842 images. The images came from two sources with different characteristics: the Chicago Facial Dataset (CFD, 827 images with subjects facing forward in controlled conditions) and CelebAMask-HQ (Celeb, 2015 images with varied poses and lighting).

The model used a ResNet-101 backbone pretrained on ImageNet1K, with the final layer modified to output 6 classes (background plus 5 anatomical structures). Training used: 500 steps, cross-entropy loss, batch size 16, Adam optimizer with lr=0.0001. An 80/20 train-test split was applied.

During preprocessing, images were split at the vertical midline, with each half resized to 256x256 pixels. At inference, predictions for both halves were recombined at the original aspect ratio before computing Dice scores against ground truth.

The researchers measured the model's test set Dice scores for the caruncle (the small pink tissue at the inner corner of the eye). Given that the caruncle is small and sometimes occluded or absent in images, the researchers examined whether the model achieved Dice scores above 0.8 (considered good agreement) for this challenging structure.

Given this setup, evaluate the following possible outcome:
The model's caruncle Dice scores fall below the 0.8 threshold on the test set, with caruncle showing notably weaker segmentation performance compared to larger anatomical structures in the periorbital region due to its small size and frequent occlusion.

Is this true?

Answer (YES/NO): YES